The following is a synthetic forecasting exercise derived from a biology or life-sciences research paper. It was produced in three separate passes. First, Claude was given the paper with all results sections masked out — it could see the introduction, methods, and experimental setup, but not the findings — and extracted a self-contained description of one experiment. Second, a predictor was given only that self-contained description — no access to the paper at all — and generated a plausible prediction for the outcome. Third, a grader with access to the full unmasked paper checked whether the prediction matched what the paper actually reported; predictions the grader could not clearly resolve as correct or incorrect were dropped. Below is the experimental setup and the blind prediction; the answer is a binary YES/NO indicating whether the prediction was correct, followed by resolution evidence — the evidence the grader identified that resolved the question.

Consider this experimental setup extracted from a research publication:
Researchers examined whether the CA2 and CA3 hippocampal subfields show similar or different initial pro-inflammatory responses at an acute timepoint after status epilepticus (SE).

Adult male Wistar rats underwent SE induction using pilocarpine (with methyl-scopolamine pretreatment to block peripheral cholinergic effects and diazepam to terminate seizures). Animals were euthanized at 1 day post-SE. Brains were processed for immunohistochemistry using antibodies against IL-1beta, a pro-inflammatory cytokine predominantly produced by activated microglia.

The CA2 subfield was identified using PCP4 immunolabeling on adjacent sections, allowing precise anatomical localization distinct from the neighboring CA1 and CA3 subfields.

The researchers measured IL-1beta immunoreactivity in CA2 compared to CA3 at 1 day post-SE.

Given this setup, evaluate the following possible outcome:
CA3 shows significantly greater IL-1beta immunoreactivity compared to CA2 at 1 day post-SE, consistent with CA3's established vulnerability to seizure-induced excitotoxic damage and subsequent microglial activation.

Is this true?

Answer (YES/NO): NO